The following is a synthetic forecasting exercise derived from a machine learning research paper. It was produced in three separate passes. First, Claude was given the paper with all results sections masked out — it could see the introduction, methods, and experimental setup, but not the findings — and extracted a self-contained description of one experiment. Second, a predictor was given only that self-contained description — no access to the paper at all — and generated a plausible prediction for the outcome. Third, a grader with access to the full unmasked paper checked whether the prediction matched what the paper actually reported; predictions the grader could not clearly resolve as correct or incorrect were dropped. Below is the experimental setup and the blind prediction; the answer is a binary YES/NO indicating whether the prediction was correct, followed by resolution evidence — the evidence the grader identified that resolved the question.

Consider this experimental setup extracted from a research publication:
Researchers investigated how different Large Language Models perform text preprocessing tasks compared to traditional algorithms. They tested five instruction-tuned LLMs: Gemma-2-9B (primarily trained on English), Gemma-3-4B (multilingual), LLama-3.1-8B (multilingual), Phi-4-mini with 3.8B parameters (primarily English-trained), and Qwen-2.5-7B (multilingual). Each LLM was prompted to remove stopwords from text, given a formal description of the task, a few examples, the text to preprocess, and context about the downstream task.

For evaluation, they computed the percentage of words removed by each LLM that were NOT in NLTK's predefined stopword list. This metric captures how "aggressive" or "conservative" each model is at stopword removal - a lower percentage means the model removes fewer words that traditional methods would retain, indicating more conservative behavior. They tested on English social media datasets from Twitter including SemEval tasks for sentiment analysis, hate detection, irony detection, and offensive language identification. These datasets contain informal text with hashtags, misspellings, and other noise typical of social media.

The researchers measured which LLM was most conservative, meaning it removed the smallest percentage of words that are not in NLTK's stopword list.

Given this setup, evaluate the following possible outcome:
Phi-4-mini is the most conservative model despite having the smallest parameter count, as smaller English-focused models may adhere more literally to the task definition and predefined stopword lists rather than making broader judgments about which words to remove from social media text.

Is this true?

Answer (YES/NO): YES